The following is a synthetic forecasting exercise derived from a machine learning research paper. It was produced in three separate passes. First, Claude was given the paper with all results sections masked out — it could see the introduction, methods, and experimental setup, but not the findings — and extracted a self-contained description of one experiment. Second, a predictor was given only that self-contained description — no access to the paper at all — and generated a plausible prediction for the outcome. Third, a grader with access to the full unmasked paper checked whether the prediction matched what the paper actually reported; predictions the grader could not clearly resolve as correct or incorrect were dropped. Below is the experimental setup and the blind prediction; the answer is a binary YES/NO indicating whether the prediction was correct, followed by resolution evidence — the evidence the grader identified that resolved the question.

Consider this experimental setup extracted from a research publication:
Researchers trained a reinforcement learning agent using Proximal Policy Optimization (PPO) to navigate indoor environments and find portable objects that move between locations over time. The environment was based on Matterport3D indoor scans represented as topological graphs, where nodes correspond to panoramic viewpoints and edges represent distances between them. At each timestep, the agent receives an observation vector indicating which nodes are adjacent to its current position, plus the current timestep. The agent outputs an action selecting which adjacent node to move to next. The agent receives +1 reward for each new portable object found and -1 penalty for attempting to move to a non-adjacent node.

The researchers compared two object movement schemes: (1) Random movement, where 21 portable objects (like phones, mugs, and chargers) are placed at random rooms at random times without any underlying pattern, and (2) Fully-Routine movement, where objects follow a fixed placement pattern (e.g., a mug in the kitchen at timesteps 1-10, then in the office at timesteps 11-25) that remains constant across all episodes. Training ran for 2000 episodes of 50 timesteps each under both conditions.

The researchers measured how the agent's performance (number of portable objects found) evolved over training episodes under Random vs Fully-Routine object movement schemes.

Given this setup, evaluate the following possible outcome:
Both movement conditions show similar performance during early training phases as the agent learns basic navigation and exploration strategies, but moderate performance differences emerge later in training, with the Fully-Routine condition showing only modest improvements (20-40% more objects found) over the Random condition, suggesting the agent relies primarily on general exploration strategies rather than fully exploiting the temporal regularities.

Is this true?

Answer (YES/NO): NO